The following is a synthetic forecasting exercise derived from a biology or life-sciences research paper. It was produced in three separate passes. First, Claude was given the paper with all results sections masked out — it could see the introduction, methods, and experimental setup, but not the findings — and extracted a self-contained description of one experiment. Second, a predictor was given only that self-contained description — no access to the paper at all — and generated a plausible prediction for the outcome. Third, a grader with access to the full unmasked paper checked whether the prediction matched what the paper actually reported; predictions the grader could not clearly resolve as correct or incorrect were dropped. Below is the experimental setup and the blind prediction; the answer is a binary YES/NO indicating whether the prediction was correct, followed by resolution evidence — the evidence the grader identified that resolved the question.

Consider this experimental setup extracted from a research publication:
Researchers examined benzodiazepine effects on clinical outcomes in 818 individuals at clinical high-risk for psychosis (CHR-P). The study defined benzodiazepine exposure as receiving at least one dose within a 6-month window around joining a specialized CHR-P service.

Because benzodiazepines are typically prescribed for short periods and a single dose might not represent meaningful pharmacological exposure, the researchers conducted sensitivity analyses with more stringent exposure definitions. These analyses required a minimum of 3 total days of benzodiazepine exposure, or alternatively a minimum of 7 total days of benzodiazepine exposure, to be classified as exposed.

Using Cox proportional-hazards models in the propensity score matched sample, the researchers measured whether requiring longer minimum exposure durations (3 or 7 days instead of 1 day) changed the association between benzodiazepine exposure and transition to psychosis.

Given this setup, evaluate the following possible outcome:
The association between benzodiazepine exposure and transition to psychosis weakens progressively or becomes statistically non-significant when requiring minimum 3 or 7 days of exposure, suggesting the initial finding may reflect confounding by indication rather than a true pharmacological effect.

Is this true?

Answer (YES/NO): NO